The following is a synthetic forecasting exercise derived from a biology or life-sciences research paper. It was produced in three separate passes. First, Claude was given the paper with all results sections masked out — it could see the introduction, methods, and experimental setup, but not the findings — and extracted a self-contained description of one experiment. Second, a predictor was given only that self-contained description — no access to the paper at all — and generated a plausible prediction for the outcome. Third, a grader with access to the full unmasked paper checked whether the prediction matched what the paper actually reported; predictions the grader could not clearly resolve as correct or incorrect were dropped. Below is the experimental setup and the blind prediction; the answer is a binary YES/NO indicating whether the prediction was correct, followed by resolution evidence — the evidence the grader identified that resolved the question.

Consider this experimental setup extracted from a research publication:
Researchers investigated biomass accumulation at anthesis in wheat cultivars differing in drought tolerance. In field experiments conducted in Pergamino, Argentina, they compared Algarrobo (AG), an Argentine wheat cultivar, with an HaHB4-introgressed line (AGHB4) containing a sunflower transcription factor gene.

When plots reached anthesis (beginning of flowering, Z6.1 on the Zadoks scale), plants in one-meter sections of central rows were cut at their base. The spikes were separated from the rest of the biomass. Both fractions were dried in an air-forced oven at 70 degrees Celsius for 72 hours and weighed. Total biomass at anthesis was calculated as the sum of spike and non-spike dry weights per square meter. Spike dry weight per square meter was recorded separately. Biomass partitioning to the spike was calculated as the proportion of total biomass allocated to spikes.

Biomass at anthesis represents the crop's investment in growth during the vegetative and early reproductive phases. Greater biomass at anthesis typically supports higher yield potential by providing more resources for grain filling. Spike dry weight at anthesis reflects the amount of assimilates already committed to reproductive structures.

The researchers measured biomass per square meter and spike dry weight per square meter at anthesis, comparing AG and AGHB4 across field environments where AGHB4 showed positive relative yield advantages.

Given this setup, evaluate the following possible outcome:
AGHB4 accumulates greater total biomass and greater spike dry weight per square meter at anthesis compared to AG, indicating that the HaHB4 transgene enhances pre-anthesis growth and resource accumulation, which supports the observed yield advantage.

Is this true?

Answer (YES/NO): NO